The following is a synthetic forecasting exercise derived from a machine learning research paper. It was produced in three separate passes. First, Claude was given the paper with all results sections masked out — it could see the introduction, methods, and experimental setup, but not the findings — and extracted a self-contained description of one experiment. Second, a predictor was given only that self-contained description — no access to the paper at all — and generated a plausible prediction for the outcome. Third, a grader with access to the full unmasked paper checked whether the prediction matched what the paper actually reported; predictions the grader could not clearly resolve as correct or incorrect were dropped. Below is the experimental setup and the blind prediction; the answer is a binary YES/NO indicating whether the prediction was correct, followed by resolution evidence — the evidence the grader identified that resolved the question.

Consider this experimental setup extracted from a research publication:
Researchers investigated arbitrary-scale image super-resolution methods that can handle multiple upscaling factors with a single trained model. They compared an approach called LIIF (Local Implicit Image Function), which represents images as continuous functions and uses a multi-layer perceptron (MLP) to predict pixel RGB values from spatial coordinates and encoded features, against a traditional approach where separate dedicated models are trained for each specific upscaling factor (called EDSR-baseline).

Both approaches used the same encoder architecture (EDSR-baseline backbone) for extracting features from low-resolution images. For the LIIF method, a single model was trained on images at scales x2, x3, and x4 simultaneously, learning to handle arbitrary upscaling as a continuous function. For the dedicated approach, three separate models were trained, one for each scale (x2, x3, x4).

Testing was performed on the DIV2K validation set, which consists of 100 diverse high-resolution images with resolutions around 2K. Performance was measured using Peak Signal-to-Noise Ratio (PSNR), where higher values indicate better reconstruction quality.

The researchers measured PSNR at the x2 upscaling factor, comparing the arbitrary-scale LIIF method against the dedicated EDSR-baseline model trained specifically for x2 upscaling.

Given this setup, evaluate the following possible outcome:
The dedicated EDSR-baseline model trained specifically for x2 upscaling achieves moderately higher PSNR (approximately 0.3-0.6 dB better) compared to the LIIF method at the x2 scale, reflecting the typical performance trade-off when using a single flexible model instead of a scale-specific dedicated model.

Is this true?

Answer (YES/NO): NO